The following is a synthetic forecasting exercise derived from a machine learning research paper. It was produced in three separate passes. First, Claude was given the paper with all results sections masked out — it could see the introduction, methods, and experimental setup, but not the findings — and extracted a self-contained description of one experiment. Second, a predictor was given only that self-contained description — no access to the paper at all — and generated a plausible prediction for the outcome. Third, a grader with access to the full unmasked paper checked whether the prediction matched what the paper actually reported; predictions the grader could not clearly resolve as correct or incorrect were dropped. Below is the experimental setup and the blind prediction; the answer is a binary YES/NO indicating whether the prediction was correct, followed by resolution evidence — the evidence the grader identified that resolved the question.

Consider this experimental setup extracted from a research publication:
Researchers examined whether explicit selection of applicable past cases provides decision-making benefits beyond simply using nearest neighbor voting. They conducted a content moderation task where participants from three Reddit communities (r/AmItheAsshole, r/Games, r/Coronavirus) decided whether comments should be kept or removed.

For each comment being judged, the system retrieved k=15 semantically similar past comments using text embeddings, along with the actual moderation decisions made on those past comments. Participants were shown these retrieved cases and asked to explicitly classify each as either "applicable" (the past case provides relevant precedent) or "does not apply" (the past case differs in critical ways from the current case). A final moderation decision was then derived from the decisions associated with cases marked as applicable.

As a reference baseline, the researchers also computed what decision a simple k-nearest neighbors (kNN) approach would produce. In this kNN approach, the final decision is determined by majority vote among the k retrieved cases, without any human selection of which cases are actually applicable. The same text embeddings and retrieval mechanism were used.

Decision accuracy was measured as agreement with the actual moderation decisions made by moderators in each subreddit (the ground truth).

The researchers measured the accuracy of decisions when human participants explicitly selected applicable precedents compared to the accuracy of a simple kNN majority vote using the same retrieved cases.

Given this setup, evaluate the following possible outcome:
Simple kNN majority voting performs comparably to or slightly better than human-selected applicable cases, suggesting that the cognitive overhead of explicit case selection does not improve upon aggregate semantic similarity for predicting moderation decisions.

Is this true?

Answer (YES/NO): YES